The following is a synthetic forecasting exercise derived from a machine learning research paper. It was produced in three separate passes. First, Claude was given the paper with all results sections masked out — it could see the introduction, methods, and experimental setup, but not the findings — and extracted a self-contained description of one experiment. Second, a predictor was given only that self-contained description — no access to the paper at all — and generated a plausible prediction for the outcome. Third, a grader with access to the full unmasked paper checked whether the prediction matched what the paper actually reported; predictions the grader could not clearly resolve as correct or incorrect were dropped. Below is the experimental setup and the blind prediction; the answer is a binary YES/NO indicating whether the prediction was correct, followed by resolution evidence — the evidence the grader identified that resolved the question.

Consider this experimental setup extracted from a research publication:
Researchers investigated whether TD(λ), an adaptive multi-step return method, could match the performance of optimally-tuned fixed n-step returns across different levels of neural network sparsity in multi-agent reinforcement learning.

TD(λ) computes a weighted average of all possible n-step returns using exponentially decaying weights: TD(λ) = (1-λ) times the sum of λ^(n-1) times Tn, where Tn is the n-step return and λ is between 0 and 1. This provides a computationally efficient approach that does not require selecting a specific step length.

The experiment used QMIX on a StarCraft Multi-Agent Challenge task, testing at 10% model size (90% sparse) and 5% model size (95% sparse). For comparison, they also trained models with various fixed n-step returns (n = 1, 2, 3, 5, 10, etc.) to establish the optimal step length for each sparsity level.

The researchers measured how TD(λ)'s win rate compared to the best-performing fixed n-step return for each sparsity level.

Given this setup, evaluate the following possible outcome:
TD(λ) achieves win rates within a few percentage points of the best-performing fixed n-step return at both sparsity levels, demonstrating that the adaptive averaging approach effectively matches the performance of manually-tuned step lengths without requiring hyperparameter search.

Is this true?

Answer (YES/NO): YES